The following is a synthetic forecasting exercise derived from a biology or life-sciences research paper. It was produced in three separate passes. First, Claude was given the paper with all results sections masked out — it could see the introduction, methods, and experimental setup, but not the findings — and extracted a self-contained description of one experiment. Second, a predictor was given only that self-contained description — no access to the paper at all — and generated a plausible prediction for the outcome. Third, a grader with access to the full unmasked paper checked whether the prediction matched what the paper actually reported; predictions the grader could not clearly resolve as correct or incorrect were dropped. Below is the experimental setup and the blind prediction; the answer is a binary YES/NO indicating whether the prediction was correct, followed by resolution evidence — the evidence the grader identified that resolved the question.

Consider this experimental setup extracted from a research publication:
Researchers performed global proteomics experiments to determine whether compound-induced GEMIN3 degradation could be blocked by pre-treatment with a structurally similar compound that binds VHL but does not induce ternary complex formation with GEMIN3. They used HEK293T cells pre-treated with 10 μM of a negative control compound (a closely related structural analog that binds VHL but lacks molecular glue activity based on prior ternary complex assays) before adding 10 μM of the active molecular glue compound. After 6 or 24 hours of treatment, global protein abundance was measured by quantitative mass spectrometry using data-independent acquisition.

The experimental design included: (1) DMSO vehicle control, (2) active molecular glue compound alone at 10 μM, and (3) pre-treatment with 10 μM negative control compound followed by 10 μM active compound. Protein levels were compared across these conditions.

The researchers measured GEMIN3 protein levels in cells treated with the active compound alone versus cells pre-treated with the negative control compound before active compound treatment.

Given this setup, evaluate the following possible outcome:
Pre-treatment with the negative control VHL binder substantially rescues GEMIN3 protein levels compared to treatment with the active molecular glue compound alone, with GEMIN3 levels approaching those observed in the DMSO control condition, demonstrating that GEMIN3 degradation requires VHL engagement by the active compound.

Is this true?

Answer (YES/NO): YES